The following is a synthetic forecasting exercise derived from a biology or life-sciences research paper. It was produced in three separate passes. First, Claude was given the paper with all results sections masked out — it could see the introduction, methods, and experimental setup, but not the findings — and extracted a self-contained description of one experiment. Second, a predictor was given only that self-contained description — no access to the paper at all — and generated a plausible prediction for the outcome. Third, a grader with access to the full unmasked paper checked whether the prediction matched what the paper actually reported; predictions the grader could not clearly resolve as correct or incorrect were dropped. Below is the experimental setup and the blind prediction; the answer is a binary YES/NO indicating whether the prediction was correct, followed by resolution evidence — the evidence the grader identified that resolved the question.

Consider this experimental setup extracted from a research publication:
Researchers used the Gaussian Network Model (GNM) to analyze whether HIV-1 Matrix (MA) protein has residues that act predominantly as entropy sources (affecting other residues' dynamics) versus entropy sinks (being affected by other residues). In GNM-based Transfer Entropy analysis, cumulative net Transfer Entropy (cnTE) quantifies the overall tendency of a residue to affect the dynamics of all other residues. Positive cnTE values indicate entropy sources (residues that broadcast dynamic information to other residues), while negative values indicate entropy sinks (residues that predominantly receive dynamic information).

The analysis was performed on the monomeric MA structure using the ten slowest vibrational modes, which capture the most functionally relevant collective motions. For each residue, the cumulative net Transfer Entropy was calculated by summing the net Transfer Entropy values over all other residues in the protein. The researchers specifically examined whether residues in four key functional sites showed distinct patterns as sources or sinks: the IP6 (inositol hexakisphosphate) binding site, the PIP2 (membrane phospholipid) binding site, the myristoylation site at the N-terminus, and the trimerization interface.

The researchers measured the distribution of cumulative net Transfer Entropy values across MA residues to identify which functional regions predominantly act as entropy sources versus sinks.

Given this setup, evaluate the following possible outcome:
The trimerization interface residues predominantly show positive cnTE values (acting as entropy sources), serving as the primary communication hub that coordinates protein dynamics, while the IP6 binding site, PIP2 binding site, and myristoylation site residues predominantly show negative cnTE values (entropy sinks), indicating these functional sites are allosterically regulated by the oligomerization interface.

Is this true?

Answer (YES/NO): NO